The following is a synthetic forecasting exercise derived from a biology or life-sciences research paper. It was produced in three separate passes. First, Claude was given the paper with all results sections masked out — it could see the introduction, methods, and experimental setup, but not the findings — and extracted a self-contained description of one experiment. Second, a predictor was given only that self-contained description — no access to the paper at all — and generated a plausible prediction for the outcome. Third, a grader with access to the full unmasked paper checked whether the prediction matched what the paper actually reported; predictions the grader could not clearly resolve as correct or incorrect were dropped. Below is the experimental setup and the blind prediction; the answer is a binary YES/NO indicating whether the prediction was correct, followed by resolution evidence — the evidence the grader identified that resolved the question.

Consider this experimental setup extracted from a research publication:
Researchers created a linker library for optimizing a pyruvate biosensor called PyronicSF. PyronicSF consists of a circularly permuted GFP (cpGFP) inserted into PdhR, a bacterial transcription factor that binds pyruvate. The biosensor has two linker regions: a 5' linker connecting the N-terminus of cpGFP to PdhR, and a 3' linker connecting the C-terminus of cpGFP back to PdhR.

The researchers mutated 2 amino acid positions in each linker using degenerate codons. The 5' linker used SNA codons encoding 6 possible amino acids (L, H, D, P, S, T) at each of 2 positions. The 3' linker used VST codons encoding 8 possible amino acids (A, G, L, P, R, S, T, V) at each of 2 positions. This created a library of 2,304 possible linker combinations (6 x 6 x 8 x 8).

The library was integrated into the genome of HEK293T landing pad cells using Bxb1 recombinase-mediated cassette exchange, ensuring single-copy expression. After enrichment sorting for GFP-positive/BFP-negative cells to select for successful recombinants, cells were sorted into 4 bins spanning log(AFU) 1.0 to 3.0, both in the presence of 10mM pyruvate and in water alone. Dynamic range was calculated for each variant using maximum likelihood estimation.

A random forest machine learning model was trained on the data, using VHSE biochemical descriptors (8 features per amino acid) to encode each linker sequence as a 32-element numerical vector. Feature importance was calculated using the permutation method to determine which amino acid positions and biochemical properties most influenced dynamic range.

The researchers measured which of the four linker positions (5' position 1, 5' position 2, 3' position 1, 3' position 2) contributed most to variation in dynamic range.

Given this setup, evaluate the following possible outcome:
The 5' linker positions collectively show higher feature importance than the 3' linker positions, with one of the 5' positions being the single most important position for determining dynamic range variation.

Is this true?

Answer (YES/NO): YES